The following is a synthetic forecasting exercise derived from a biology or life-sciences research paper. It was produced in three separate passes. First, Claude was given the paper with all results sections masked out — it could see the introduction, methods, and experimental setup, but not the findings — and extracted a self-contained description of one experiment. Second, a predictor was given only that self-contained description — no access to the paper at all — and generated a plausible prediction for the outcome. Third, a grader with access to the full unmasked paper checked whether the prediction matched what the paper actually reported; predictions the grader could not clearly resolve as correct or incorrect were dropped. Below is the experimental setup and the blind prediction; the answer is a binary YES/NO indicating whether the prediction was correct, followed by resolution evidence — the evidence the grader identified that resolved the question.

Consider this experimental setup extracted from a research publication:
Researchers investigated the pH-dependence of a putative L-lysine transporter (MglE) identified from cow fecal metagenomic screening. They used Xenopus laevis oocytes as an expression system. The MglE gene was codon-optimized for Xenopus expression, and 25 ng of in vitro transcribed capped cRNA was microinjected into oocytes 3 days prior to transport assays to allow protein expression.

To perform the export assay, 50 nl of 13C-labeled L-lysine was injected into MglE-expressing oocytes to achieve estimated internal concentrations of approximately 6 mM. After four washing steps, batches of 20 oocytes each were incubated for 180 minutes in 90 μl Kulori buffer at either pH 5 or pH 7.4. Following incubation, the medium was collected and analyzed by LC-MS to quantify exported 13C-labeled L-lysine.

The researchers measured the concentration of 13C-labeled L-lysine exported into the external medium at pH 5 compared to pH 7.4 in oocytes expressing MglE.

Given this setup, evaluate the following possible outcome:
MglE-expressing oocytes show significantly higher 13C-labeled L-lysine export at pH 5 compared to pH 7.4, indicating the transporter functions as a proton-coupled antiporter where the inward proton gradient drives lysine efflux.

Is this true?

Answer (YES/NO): YES